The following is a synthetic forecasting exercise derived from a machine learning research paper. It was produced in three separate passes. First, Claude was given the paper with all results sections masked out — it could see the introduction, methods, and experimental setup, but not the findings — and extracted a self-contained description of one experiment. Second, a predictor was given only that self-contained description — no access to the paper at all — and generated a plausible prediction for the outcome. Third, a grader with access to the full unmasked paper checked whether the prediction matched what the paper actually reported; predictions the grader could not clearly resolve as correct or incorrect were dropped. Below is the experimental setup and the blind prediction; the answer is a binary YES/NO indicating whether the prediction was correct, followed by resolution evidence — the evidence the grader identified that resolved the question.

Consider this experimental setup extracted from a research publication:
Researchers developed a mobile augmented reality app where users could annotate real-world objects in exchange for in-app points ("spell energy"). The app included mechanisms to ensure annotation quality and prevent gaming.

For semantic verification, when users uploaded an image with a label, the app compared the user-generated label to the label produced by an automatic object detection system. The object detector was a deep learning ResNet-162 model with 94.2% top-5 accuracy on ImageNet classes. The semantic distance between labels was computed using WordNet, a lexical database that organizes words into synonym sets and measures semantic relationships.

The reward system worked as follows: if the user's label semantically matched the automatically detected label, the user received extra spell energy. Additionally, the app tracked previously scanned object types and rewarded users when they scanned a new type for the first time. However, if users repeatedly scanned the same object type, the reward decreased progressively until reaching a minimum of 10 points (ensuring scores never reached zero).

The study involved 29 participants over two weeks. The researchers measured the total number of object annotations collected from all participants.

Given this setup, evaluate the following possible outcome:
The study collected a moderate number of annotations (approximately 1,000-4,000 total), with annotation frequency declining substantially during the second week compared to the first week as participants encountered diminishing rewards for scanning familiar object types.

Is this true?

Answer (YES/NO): NO